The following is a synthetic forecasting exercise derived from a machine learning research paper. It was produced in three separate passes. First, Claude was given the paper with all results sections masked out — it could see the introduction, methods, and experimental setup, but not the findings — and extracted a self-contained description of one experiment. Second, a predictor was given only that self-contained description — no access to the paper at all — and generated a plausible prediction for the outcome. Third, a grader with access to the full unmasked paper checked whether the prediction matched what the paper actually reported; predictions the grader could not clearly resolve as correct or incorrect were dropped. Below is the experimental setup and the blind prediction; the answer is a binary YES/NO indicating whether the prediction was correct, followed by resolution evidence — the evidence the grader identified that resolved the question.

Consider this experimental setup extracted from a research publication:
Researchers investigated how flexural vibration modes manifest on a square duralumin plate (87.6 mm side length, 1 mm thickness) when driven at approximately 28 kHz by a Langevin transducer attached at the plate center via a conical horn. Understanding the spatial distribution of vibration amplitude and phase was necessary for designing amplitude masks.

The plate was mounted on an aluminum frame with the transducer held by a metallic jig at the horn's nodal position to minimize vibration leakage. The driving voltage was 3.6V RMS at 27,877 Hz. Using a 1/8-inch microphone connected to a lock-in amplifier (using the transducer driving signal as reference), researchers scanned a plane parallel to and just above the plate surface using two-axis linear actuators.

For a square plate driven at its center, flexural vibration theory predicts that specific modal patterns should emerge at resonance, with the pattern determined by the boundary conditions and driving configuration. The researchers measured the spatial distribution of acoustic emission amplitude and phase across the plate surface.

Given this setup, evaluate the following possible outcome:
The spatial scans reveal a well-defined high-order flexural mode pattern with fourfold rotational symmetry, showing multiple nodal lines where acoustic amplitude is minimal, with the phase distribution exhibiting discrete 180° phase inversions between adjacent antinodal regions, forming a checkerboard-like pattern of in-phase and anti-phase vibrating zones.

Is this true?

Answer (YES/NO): NO